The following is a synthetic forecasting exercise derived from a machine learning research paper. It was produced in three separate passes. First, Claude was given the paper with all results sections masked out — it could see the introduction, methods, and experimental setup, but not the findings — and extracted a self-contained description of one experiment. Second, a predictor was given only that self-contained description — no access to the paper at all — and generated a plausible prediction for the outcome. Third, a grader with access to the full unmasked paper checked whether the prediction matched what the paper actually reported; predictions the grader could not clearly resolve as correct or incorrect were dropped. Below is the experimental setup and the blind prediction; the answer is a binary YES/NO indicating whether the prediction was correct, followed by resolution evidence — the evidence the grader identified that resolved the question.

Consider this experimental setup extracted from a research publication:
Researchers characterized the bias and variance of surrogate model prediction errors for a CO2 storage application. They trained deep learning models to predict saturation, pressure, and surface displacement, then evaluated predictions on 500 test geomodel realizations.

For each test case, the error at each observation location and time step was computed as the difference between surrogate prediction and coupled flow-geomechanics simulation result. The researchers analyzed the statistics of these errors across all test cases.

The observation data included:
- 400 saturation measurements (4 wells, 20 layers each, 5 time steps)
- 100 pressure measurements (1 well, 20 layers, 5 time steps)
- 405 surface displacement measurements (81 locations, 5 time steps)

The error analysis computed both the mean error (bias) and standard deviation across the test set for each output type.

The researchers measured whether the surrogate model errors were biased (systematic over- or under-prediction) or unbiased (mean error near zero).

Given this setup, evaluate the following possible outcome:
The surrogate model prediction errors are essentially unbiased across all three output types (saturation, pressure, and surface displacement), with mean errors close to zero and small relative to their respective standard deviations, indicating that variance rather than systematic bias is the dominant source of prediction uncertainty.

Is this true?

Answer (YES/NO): YES